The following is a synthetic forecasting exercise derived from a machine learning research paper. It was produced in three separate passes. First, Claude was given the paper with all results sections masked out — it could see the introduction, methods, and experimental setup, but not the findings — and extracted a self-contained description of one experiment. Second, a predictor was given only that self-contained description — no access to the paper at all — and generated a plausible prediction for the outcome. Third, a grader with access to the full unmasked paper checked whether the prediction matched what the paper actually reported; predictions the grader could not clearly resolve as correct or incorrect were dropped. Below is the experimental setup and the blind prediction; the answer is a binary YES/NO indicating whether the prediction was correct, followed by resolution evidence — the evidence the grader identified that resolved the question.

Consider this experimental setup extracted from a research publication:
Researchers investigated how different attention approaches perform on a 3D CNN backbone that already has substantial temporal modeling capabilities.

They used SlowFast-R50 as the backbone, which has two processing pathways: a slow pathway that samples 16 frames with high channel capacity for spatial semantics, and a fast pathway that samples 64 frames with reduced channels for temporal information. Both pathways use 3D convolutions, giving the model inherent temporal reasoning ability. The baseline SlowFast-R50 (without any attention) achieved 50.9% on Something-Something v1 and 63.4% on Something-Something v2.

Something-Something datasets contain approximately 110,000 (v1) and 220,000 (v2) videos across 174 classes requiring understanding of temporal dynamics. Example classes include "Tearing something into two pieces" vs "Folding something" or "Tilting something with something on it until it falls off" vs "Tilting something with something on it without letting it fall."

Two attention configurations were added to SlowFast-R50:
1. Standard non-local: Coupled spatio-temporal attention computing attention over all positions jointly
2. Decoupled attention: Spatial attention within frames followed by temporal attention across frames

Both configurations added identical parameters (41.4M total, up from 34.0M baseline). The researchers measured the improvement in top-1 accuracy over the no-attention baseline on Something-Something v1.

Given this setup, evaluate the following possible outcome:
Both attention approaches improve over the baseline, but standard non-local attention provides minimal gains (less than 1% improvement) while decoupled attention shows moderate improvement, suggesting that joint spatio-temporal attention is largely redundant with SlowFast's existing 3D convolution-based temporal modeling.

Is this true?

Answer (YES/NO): NO